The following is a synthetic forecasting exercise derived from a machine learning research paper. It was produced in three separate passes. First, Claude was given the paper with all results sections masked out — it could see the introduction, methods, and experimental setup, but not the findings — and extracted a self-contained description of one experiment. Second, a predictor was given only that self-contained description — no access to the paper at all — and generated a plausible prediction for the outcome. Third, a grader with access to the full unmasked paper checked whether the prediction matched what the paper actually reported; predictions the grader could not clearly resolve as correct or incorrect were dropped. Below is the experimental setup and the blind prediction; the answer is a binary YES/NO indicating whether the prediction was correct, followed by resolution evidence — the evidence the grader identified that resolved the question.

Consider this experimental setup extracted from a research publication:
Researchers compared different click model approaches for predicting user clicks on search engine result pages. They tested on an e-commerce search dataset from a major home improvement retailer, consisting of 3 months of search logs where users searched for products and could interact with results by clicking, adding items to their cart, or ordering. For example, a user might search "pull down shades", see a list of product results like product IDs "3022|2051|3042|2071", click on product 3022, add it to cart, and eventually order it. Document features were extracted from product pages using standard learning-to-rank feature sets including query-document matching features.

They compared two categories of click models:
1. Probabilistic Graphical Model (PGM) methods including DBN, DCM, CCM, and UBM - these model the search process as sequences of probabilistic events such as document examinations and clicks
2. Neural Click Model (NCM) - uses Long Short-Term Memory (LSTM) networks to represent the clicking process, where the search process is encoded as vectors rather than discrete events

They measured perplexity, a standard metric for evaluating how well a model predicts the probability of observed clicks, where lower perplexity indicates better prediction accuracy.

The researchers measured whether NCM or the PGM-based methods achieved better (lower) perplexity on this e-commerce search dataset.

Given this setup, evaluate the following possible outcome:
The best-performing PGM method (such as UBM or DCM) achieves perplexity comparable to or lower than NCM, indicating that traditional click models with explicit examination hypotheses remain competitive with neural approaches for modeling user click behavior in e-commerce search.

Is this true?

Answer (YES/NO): YES